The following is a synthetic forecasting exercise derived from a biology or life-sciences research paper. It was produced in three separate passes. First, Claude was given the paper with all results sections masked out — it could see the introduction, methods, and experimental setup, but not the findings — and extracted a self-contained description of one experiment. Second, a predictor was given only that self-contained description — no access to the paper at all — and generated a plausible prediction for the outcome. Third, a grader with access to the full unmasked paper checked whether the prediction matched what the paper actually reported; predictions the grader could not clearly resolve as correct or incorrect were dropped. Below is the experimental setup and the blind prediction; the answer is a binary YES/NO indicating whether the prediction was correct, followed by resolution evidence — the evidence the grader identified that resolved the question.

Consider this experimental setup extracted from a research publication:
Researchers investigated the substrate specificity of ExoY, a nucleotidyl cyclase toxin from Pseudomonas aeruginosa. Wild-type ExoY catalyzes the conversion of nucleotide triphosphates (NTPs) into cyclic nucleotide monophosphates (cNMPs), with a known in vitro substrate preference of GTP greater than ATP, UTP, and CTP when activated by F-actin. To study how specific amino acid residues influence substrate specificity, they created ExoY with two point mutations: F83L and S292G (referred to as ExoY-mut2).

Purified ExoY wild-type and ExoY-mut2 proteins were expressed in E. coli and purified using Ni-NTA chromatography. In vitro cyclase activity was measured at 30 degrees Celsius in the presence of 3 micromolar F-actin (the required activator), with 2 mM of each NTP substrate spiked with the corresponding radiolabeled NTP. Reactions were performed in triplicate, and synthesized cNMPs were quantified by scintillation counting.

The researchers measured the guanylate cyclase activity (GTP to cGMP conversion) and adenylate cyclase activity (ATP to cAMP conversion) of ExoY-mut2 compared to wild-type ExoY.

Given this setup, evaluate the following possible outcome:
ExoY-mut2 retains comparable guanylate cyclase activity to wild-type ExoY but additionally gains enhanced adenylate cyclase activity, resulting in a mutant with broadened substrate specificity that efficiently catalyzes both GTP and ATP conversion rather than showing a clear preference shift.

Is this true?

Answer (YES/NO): YES